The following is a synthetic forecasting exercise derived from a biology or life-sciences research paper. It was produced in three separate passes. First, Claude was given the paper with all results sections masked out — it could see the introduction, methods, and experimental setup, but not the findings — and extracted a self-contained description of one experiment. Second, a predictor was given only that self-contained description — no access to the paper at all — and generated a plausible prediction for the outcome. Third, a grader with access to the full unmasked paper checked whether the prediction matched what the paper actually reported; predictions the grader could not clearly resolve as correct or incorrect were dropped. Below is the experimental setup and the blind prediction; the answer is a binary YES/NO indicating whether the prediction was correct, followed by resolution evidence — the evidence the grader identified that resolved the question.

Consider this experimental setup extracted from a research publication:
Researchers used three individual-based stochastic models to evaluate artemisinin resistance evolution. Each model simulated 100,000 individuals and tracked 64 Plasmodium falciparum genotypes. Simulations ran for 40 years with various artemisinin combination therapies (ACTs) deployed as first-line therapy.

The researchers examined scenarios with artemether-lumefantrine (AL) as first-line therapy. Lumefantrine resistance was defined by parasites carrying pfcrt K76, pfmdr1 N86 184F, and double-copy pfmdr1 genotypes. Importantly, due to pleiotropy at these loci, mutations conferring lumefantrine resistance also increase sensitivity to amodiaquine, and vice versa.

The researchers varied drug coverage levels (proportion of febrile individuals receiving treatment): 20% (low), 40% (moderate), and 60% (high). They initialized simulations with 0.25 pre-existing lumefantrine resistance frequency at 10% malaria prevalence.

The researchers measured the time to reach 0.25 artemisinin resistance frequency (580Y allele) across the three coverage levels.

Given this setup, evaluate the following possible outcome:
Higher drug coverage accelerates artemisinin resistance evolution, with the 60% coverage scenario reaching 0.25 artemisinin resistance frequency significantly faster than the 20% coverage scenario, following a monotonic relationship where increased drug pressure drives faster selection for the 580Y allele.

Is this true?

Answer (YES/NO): YES